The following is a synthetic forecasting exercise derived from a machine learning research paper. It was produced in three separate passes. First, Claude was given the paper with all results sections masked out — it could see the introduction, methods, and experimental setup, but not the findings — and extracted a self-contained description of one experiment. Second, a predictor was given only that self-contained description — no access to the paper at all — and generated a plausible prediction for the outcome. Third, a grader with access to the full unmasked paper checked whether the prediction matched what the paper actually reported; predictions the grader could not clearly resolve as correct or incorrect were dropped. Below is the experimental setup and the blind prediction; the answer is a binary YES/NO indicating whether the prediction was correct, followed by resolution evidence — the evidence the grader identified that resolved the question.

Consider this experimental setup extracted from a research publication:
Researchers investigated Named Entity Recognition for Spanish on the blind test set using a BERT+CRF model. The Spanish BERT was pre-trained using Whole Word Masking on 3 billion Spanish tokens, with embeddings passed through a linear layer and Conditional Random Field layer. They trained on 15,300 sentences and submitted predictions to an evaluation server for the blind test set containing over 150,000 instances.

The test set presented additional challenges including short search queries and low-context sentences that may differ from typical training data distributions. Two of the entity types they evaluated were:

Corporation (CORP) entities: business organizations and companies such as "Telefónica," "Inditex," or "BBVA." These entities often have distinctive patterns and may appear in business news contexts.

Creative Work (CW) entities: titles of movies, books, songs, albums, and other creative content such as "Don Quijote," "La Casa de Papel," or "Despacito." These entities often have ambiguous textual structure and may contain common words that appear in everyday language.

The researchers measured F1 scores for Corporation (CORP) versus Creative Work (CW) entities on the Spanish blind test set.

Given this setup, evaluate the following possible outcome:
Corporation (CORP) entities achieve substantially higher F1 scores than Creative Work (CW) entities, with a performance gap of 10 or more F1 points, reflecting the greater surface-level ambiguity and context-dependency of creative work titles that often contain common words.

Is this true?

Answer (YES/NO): NO